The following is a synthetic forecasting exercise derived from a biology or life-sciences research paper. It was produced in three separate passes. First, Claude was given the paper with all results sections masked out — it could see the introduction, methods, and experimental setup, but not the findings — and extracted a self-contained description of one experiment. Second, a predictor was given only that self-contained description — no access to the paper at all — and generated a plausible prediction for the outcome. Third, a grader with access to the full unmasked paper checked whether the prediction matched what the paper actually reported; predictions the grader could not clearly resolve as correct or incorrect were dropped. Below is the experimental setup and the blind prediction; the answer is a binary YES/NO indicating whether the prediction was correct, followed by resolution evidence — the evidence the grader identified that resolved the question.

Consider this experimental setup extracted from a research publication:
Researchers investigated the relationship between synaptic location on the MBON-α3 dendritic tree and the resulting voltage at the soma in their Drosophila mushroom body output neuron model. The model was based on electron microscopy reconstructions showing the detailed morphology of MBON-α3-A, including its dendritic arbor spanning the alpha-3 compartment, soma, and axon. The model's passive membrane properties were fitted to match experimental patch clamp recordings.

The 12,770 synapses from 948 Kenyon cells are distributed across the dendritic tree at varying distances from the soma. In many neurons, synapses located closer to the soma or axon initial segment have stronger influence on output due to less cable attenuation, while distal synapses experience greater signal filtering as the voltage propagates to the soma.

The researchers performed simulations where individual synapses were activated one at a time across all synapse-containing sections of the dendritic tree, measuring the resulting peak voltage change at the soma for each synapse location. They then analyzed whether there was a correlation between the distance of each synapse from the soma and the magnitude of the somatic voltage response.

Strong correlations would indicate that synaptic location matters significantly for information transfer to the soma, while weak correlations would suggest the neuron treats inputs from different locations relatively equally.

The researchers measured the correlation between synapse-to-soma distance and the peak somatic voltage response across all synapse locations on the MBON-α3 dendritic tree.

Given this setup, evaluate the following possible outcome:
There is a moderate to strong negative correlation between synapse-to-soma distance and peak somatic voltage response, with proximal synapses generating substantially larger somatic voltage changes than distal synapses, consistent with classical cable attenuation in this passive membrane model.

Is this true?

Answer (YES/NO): NO